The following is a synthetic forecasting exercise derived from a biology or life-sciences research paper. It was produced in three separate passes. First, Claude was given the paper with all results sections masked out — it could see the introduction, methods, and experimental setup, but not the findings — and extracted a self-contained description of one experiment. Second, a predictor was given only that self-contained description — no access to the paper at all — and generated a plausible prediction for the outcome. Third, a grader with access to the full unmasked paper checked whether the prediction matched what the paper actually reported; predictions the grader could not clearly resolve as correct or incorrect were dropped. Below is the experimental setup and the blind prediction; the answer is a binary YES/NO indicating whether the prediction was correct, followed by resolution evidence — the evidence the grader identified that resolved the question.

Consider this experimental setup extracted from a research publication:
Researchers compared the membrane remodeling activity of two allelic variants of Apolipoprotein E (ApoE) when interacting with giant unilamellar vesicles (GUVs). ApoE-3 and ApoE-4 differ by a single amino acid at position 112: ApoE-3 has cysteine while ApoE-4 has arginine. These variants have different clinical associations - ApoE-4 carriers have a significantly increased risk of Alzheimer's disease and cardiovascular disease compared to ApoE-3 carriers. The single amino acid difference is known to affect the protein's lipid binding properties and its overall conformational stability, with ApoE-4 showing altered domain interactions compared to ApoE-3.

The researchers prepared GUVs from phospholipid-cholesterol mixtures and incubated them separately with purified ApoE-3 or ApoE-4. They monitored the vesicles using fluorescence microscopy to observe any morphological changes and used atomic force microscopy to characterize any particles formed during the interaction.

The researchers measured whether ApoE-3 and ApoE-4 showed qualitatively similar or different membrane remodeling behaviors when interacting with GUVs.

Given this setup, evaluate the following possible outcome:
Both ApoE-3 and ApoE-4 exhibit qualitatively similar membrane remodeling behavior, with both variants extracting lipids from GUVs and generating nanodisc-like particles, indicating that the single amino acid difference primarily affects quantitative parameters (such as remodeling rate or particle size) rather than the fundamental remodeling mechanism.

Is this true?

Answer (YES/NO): NO